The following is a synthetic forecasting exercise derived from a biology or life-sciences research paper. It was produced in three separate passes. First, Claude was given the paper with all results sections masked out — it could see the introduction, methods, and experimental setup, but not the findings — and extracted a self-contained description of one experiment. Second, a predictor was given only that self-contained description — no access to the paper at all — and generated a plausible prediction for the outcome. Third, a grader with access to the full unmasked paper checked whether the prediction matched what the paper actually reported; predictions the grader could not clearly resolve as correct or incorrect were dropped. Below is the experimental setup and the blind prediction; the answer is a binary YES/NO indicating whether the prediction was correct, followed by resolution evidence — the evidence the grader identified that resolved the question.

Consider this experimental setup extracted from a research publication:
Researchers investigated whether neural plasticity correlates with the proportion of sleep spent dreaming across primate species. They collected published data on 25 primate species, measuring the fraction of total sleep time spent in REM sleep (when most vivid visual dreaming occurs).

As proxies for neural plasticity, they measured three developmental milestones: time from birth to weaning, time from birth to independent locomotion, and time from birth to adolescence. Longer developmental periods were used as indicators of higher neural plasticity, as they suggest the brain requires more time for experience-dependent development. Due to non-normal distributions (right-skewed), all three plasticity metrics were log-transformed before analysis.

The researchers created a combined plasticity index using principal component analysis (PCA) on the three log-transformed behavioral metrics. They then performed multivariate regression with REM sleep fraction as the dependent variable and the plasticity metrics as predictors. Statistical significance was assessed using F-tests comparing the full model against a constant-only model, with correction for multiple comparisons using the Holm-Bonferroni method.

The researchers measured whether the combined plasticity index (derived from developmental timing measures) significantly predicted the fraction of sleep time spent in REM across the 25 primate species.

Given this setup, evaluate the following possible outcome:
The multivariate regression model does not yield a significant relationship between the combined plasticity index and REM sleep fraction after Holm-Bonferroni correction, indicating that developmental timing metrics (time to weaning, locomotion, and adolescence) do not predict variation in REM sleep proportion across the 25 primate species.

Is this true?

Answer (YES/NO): NO